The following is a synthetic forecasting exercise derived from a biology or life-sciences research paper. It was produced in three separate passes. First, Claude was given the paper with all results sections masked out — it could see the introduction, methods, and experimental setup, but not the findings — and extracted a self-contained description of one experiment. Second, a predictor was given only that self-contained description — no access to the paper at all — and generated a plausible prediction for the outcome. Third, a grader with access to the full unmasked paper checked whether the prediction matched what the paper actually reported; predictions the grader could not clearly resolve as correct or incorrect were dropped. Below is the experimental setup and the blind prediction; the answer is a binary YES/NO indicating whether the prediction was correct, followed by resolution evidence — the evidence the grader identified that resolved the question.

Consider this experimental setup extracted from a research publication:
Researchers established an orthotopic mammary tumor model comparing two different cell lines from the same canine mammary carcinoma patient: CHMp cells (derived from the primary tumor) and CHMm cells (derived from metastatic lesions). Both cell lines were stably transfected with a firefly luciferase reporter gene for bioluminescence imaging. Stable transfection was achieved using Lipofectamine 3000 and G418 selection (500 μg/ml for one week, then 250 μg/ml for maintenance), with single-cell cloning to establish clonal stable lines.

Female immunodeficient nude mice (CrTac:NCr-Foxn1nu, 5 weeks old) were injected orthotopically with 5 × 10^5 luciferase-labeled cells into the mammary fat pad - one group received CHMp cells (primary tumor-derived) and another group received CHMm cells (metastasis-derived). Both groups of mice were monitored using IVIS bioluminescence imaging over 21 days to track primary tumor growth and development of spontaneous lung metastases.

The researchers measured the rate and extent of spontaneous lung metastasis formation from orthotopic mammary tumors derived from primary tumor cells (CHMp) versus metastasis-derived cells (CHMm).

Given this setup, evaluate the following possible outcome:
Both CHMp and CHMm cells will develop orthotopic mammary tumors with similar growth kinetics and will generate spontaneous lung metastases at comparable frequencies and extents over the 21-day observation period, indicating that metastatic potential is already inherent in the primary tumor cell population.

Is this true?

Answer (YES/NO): NO